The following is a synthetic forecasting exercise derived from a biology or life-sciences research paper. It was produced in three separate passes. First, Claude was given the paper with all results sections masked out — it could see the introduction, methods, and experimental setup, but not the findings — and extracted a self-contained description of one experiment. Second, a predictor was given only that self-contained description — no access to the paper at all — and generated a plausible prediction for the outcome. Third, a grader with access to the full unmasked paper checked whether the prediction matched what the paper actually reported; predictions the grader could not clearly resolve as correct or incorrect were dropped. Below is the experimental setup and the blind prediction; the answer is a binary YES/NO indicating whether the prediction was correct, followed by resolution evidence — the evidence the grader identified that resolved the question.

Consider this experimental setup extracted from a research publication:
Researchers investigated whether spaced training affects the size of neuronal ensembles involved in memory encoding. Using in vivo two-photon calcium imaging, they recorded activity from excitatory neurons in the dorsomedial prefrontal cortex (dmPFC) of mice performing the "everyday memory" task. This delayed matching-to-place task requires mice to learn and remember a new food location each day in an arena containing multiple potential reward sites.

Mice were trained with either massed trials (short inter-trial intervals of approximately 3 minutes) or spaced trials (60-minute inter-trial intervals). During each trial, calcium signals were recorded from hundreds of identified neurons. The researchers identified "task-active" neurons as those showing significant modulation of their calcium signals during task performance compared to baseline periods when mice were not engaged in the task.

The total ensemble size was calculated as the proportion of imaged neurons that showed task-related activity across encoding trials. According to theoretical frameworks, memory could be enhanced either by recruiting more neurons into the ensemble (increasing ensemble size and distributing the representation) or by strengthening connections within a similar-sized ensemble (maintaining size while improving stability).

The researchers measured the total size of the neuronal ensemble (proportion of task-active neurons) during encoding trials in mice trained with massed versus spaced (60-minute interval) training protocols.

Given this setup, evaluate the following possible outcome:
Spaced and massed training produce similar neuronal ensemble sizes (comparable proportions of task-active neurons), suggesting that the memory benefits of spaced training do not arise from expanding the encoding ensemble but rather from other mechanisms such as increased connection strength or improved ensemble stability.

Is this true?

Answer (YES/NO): YES